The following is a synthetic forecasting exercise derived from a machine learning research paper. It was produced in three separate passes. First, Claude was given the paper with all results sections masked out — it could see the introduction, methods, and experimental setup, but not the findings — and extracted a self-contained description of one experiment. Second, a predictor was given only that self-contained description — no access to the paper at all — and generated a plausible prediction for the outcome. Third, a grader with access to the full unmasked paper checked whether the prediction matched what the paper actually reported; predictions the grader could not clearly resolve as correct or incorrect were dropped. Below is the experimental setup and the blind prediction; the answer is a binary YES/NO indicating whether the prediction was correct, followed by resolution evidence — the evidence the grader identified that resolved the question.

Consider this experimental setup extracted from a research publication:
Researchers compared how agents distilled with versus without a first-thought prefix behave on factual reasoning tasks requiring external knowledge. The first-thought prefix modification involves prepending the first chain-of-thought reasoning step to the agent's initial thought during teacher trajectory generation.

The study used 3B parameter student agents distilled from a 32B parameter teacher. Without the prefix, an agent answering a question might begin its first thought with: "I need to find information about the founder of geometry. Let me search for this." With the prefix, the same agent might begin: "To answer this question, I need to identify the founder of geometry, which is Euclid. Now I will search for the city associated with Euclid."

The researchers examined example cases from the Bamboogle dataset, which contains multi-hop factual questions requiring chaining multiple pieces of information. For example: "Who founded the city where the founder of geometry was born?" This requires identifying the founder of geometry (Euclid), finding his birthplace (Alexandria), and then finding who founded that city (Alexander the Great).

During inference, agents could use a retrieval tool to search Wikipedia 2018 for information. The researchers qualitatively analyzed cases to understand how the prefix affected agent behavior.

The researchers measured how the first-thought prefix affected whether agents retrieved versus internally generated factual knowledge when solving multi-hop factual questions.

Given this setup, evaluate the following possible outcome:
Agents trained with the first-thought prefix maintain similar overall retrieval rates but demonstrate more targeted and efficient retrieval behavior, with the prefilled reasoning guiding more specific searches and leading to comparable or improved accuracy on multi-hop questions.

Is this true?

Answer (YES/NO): NO